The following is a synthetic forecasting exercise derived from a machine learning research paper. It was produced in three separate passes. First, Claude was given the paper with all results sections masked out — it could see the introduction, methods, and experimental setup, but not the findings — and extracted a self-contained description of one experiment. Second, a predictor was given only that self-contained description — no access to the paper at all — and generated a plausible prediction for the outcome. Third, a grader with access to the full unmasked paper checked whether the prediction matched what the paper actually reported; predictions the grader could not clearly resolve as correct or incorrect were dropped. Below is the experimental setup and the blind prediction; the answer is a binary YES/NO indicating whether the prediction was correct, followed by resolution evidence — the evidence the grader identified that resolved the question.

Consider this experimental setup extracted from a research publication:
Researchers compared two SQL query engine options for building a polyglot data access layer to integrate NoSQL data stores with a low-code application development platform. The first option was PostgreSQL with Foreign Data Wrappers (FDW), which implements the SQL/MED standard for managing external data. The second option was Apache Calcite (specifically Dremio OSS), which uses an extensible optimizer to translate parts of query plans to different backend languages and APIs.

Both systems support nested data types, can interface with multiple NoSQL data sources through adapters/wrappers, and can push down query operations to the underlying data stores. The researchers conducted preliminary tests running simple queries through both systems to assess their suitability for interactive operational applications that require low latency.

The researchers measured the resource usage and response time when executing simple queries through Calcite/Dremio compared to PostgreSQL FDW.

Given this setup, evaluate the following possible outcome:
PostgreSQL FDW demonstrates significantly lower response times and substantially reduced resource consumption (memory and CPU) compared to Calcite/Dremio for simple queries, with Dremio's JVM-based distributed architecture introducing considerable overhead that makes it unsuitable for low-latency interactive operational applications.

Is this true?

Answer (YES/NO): NO